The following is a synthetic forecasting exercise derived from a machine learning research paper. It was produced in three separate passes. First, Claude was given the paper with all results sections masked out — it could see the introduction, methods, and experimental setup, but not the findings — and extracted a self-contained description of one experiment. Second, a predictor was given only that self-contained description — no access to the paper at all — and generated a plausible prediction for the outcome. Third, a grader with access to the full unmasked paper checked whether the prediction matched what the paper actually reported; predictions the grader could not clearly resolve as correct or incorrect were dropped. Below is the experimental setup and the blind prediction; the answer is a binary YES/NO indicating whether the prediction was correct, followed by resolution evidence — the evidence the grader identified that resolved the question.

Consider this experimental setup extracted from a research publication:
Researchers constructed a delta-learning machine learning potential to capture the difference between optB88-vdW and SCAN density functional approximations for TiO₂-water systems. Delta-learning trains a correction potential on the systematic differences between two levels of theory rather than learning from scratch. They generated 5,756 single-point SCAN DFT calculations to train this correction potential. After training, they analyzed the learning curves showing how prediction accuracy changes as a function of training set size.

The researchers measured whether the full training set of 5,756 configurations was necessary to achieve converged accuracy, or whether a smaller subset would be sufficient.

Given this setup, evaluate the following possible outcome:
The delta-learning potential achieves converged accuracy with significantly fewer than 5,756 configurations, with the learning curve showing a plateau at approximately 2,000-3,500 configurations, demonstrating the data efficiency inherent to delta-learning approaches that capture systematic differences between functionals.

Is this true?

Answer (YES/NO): NO